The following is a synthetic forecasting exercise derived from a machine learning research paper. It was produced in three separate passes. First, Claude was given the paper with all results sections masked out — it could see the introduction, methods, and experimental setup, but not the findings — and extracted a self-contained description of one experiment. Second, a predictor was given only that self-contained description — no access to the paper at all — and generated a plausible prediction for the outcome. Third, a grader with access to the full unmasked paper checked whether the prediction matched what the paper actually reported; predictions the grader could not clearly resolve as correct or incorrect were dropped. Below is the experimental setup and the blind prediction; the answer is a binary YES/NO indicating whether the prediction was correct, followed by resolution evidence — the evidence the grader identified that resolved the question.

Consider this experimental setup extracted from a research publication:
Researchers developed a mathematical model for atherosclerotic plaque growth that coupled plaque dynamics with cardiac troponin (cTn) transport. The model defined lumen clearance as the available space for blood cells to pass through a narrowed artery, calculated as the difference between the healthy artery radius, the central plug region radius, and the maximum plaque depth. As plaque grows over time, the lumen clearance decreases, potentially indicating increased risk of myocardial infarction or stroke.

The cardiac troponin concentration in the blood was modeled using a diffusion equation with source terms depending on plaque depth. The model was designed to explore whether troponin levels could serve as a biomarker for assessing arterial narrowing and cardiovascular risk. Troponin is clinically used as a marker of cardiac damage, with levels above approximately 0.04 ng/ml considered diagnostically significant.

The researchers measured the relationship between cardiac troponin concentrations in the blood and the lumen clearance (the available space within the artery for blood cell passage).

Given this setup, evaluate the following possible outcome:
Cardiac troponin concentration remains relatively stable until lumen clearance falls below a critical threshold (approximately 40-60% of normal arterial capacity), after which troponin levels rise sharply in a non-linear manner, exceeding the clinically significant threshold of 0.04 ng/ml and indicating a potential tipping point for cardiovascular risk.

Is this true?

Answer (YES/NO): NO